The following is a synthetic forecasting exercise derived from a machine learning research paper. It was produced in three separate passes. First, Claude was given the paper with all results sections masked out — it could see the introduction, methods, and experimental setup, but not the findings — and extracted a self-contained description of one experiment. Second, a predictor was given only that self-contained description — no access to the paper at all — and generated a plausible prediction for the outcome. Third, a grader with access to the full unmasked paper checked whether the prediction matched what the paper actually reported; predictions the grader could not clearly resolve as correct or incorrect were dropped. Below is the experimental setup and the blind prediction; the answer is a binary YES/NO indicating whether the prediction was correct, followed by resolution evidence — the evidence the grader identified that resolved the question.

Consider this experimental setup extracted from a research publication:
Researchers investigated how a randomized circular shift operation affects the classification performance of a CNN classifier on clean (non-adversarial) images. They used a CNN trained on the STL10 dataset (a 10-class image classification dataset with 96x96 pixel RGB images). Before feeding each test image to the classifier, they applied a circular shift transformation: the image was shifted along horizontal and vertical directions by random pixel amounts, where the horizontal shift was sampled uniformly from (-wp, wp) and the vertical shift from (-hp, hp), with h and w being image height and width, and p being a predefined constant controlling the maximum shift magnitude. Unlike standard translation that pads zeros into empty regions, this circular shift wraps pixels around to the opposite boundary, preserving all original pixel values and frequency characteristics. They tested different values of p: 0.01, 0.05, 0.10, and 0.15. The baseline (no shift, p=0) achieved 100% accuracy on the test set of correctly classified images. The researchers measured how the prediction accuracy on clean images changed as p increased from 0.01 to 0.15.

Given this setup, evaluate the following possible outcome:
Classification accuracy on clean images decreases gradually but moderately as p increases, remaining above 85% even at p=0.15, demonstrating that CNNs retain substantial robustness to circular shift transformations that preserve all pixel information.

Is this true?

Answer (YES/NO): NO